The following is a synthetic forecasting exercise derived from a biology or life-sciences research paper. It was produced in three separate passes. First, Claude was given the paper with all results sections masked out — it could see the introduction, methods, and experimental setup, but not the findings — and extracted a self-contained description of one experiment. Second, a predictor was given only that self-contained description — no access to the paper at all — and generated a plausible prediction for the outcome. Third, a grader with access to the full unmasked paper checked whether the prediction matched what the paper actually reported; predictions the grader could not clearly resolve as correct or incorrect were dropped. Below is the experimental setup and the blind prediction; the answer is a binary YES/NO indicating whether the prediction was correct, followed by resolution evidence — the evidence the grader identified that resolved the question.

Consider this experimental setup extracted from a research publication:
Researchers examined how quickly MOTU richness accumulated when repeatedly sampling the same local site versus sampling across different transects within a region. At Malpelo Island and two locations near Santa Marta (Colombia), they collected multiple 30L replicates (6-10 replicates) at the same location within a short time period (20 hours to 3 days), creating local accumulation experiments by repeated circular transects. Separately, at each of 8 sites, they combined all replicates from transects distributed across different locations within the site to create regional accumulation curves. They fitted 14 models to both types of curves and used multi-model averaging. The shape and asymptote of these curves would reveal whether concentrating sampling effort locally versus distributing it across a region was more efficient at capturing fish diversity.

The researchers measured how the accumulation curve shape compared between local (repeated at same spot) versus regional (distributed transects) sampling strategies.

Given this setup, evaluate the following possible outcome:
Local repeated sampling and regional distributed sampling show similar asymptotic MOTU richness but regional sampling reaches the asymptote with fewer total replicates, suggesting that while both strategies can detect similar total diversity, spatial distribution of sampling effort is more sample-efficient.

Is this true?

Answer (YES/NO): NO